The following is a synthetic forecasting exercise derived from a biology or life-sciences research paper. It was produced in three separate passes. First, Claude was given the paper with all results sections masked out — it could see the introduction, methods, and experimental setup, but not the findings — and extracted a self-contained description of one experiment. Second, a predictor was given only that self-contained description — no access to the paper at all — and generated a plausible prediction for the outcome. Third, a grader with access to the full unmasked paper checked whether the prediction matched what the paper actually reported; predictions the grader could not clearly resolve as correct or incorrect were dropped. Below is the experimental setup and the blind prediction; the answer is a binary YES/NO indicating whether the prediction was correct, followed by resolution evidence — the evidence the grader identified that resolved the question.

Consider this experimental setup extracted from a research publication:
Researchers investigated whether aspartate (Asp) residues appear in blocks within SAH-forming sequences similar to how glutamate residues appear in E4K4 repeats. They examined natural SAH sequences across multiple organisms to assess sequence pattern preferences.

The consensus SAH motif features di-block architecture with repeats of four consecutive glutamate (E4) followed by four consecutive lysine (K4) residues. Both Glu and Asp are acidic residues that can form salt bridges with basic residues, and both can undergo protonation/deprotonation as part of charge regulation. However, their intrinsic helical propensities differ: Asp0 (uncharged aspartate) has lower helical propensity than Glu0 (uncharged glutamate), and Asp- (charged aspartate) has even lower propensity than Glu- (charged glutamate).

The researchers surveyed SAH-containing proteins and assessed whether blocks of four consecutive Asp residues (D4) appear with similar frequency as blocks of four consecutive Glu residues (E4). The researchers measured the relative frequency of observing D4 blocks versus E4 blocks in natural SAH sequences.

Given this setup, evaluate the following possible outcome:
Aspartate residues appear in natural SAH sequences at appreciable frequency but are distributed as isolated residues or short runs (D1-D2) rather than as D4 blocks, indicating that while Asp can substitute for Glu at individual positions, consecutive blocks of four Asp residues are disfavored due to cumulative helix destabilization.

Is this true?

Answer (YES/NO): NO